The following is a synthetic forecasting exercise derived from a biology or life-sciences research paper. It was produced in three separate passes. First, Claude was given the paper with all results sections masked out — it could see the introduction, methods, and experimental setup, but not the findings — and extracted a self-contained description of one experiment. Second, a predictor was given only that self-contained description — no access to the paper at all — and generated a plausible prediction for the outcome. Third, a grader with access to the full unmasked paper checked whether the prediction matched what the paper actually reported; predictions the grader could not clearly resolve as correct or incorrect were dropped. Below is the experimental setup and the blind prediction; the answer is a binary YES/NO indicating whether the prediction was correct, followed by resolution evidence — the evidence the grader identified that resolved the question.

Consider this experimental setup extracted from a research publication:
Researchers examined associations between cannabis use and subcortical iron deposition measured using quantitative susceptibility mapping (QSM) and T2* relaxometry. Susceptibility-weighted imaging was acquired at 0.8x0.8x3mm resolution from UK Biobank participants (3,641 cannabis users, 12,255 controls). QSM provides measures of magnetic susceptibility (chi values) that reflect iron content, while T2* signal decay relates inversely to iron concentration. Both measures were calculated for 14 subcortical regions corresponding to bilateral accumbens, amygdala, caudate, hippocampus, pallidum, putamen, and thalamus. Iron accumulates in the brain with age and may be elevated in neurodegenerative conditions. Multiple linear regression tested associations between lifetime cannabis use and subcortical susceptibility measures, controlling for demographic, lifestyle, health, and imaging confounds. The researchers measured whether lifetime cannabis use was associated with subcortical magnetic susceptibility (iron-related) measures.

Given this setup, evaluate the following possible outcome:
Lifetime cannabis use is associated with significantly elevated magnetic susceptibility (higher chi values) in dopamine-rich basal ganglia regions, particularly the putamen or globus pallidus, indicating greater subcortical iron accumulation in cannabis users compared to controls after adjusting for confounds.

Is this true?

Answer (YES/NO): NO